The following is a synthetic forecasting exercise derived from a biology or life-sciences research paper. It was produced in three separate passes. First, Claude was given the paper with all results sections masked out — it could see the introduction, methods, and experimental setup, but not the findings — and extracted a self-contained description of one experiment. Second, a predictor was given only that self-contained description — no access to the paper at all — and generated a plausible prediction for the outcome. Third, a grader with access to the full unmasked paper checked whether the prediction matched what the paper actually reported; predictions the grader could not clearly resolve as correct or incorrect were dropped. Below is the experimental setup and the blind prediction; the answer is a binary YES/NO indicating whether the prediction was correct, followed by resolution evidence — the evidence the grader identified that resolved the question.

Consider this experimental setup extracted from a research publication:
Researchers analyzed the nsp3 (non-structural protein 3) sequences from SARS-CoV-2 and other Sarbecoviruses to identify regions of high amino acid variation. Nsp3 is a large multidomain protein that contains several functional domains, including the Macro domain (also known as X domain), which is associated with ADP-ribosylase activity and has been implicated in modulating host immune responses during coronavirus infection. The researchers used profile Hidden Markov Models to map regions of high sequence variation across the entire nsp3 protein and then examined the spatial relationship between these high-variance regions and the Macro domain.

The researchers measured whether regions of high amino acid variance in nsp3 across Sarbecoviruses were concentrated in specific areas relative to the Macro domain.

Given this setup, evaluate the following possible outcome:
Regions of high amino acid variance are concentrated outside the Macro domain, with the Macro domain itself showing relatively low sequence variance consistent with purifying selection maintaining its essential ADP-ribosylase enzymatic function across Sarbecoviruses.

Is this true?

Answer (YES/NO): NO